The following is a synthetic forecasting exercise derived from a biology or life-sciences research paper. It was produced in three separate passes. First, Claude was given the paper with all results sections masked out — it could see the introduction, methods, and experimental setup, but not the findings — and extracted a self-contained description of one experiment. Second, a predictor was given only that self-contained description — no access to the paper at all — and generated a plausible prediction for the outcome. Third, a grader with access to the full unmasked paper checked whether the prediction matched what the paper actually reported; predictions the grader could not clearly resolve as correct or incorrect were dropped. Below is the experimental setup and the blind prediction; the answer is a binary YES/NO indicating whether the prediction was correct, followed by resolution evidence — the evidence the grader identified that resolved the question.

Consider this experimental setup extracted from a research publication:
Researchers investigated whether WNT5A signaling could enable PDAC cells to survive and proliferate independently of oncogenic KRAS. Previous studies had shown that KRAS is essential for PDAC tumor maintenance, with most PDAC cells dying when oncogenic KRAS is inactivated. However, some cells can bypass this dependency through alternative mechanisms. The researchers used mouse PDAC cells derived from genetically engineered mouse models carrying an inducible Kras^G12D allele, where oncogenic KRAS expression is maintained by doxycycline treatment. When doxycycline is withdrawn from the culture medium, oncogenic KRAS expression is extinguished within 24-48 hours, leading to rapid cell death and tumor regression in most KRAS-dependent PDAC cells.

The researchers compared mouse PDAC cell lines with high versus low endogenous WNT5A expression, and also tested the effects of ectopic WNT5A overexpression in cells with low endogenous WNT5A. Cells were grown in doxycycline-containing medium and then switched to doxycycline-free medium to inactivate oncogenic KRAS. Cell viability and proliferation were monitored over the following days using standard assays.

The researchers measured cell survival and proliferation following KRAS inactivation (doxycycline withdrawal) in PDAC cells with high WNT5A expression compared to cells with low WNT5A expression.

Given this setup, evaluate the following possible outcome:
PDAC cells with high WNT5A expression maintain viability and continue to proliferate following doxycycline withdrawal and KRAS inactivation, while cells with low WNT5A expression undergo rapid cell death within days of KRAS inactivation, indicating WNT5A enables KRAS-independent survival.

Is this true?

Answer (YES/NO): YES